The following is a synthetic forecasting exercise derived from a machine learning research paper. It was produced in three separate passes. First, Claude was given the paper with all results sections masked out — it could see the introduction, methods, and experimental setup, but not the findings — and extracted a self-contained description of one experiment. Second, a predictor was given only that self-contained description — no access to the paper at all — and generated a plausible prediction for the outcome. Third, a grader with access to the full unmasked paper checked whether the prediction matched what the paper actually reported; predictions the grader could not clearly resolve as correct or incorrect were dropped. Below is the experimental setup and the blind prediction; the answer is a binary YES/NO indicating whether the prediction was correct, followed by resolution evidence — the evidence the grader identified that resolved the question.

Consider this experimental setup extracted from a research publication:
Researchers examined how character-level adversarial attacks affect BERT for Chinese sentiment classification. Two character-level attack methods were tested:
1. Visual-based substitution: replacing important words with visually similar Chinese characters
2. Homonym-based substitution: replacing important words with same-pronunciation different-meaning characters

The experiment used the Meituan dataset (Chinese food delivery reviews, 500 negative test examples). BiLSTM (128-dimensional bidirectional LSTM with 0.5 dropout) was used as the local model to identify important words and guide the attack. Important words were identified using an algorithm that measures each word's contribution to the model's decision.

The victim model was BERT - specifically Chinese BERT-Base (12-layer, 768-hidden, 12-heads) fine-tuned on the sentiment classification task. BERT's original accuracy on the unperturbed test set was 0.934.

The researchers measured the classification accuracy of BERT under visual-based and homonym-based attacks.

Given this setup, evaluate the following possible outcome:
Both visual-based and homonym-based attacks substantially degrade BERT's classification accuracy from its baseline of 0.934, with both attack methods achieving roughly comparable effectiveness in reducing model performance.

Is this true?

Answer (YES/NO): NO